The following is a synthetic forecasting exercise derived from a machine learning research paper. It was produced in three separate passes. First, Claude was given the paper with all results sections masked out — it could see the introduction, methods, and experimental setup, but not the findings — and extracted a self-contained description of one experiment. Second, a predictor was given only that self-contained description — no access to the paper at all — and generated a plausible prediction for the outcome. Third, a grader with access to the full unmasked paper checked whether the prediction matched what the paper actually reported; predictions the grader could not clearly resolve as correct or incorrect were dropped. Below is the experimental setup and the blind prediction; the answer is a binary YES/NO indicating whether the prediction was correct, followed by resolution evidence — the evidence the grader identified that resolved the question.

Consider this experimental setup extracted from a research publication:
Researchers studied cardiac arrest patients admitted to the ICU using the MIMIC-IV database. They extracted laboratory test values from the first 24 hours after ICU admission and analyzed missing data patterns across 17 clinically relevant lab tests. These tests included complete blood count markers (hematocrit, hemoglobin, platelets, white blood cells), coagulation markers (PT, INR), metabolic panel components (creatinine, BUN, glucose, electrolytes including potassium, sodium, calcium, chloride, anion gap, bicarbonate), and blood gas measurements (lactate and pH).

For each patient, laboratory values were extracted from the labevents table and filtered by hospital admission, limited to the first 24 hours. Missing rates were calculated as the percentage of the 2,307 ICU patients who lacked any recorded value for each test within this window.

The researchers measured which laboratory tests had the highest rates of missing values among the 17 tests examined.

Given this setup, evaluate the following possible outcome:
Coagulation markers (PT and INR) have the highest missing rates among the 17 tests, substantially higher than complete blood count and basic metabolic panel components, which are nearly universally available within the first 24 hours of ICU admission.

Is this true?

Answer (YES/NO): NO